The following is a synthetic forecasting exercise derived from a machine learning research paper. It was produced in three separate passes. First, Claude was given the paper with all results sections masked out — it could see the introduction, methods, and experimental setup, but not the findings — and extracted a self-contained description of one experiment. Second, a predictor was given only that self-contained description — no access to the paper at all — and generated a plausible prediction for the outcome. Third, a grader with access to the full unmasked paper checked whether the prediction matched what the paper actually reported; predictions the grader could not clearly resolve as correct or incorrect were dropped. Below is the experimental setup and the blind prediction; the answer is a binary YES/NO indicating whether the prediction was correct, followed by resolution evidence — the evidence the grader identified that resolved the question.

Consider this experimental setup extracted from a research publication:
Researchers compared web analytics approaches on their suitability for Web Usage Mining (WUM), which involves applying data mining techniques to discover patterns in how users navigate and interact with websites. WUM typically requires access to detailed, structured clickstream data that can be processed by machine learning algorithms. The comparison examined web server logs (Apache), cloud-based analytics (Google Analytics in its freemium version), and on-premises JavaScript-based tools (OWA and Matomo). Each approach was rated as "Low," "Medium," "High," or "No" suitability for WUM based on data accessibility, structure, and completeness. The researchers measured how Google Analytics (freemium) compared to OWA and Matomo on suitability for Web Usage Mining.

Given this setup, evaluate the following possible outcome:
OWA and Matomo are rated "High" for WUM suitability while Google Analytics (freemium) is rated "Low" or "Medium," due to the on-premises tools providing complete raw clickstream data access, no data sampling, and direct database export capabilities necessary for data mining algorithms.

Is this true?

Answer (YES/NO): NO